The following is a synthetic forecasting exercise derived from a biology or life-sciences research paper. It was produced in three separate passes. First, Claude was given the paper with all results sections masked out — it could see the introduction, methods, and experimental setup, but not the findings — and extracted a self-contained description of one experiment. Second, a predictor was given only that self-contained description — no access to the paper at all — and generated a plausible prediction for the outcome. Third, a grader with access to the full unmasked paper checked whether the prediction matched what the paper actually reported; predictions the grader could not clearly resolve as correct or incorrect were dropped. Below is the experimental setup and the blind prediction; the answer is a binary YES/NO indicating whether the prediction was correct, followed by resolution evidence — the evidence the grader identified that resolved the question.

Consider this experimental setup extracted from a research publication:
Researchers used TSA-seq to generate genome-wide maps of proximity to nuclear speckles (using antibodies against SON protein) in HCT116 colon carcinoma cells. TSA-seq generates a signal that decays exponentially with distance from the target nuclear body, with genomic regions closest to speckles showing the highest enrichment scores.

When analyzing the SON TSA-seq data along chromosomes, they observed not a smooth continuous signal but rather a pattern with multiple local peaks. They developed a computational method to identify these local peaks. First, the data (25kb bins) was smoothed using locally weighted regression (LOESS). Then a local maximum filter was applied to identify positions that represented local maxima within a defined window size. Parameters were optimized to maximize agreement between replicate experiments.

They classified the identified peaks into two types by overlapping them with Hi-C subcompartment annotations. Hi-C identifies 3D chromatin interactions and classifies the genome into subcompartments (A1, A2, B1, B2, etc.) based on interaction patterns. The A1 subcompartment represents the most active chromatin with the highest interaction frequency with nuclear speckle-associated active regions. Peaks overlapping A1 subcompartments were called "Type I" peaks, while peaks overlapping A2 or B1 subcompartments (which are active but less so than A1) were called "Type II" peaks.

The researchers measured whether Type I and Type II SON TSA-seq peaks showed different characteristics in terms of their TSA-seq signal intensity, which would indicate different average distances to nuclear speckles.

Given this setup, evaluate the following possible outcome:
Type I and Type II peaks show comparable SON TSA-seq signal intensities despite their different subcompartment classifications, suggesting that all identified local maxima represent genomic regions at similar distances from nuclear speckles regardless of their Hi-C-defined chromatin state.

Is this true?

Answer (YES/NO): NO